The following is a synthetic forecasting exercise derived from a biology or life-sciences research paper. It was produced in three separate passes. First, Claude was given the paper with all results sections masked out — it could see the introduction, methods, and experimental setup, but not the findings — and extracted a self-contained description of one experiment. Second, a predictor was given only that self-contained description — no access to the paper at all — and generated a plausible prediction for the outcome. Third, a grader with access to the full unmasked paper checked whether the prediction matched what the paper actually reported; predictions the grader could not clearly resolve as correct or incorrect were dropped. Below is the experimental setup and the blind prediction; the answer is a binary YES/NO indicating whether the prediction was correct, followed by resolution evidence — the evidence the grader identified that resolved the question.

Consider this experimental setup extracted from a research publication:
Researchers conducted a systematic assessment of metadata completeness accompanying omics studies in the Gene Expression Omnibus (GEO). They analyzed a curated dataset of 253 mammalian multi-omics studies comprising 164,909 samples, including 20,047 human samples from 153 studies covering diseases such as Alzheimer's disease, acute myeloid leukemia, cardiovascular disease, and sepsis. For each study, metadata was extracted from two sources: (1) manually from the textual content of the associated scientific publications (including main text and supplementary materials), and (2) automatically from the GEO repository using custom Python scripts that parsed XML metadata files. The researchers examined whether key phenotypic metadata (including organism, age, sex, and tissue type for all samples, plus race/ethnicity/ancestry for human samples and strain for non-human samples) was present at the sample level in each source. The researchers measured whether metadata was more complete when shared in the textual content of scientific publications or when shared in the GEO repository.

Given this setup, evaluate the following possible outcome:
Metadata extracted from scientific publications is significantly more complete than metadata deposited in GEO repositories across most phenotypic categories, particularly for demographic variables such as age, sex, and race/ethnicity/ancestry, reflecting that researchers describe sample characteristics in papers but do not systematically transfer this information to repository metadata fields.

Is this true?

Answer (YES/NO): NO